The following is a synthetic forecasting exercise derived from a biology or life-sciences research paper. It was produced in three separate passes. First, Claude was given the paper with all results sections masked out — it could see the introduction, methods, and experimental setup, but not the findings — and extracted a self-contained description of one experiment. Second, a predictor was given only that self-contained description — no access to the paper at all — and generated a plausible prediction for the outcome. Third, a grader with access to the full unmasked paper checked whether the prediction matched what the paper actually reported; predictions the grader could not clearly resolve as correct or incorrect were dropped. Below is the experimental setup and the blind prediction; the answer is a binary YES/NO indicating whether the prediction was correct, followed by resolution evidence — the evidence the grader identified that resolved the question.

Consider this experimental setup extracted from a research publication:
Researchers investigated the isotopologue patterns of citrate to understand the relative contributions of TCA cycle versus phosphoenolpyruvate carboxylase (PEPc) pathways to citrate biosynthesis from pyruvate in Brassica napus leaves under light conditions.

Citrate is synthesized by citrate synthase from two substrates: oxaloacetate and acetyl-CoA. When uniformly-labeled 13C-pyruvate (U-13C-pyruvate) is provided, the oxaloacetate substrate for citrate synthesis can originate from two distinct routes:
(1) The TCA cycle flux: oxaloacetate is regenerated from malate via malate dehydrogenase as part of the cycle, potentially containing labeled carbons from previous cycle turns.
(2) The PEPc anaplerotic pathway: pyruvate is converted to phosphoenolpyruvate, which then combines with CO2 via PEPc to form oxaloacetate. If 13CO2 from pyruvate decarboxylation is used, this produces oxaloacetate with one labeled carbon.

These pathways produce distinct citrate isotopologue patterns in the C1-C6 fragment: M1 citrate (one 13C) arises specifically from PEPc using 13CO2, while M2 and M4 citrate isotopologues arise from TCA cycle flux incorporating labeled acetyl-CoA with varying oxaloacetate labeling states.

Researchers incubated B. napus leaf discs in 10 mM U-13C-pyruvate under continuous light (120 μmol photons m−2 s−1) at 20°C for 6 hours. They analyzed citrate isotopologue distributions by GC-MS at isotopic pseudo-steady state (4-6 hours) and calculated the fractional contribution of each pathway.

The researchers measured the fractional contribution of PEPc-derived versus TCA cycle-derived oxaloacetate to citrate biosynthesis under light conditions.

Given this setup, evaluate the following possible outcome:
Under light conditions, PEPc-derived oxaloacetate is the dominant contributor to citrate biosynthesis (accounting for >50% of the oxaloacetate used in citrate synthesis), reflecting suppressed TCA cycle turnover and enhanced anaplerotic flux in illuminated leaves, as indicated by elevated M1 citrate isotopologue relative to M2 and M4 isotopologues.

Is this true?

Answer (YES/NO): NO